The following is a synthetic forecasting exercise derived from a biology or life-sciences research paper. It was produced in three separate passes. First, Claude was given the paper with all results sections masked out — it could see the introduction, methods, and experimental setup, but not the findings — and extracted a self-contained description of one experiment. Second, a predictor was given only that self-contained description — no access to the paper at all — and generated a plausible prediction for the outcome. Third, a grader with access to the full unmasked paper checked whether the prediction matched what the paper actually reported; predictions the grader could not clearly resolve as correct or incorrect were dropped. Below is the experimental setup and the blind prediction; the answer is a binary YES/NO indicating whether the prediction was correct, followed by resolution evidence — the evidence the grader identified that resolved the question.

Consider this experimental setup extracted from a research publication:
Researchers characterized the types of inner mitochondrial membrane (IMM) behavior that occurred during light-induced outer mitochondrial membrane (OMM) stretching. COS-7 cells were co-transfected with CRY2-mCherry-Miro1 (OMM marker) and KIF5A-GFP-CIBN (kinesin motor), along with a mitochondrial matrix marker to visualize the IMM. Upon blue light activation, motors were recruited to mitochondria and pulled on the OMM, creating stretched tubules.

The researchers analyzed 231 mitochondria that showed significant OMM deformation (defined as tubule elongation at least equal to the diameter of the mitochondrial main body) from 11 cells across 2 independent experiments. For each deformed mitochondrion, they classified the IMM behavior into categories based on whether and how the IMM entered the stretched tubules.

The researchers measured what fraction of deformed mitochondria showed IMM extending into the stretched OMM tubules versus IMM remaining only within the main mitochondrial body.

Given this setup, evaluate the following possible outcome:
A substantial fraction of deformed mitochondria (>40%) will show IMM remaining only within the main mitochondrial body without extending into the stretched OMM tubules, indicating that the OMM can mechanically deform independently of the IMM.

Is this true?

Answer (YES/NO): NO